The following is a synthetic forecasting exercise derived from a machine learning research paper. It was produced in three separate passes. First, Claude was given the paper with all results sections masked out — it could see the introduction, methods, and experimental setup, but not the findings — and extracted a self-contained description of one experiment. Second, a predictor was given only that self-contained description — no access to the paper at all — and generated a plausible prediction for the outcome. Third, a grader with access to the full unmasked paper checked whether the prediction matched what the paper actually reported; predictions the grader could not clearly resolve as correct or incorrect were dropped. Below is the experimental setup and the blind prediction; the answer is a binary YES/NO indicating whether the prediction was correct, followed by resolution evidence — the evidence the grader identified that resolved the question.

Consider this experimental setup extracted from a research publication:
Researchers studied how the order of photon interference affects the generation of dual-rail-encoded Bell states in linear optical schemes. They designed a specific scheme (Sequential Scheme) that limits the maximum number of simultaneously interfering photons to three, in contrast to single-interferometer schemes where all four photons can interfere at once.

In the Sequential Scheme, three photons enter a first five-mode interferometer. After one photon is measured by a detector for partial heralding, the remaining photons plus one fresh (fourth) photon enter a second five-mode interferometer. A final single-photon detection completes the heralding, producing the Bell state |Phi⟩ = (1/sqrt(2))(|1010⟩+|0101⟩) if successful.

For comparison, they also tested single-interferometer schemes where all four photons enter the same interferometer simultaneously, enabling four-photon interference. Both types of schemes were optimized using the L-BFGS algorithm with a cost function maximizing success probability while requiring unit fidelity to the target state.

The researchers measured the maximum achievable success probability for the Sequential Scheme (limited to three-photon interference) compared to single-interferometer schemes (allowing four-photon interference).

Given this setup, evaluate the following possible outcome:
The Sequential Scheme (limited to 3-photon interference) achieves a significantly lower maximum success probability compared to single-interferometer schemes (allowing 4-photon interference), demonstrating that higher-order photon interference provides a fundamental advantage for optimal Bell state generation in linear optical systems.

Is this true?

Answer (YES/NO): YES